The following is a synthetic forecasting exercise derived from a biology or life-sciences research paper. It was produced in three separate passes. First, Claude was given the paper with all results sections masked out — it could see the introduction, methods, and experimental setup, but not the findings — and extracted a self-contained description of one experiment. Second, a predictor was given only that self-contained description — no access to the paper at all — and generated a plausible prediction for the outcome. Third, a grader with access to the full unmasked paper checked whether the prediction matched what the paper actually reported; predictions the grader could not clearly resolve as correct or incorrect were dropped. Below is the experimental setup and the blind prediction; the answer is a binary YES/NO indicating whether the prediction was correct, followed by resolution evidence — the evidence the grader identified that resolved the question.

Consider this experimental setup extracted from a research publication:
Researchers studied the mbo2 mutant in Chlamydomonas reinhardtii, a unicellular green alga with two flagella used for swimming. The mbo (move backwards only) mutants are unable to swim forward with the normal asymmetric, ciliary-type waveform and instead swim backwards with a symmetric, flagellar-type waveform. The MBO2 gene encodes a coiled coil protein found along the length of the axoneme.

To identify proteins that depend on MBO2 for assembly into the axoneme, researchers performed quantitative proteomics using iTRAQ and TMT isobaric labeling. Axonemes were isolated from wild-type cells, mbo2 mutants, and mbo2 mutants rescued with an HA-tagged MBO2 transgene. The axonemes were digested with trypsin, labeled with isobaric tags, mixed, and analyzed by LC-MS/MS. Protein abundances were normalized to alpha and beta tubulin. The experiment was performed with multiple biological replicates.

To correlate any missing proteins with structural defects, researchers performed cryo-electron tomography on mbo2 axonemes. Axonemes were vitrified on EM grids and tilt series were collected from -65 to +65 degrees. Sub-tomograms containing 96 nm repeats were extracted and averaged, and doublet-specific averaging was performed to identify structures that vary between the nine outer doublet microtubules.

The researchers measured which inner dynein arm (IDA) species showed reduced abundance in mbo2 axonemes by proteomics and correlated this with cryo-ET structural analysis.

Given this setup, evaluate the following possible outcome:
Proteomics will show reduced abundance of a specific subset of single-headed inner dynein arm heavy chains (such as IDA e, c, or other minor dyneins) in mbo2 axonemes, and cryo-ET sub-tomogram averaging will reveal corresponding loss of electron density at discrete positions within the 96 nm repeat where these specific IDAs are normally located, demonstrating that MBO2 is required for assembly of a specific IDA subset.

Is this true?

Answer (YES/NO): YES